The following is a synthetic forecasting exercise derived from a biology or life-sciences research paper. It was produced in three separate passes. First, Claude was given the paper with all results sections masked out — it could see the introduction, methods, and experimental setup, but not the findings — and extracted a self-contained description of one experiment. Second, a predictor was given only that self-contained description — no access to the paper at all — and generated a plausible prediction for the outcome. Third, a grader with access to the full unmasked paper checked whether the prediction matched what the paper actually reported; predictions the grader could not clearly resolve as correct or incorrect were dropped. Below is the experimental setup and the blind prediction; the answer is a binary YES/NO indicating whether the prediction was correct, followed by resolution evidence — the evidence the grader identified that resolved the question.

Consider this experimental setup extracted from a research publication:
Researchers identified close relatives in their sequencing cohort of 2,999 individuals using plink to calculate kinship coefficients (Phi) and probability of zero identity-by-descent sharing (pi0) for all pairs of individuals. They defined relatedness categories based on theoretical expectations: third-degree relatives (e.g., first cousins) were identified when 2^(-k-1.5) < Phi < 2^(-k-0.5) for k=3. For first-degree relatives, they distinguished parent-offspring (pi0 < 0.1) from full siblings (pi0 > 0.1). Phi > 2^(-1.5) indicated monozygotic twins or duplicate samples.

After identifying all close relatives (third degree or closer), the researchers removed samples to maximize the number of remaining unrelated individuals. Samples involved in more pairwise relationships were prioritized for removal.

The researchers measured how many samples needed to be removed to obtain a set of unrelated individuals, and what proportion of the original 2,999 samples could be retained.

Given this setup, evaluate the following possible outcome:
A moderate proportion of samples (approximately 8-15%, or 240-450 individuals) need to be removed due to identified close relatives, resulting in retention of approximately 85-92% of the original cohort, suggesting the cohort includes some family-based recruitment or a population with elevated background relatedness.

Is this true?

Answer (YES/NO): NO